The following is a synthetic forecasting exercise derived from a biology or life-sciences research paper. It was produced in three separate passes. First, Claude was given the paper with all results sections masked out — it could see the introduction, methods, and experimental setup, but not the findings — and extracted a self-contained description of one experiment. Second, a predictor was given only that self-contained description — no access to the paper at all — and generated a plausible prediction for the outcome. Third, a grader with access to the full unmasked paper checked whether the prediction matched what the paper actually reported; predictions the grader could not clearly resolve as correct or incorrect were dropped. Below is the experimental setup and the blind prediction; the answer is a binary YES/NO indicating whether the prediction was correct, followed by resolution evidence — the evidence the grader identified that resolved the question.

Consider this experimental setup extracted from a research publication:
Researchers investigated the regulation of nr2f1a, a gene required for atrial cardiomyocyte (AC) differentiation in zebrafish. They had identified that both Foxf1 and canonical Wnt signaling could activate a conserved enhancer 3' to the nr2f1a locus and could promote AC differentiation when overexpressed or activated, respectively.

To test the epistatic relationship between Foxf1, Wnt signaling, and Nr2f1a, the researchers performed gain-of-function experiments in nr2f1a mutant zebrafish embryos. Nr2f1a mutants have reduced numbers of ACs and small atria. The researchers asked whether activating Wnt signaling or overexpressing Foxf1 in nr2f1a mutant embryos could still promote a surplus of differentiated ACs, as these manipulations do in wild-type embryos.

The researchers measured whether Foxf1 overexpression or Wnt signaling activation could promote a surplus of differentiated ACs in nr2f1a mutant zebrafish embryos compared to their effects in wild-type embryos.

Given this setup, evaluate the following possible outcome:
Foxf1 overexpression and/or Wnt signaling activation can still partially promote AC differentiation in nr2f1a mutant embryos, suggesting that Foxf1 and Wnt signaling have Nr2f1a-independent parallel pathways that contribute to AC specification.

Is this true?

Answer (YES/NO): NO